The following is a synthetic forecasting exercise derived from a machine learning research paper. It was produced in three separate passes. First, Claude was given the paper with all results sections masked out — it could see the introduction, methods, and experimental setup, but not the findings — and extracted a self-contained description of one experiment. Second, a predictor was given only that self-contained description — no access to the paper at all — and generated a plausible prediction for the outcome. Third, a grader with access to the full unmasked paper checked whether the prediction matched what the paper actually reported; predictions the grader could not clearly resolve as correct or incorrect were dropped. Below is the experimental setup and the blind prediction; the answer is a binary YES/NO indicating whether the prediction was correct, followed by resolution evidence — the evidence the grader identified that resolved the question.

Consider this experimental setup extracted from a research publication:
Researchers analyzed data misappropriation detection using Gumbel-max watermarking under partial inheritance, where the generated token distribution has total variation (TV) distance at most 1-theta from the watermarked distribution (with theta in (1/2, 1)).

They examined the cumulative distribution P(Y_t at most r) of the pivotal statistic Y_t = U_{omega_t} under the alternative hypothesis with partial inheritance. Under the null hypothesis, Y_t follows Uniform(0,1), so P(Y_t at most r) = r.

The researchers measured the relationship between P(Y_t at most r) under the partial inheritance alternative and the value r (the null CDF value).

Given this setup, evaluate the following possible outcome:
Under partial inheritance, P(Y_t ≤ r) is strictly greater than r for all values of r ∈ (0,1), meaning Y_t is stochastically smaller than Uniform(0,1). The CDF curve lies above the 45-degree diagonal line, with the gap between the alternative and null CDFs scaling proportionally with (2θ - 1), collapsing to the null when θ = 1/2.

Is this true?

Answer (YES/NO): NO